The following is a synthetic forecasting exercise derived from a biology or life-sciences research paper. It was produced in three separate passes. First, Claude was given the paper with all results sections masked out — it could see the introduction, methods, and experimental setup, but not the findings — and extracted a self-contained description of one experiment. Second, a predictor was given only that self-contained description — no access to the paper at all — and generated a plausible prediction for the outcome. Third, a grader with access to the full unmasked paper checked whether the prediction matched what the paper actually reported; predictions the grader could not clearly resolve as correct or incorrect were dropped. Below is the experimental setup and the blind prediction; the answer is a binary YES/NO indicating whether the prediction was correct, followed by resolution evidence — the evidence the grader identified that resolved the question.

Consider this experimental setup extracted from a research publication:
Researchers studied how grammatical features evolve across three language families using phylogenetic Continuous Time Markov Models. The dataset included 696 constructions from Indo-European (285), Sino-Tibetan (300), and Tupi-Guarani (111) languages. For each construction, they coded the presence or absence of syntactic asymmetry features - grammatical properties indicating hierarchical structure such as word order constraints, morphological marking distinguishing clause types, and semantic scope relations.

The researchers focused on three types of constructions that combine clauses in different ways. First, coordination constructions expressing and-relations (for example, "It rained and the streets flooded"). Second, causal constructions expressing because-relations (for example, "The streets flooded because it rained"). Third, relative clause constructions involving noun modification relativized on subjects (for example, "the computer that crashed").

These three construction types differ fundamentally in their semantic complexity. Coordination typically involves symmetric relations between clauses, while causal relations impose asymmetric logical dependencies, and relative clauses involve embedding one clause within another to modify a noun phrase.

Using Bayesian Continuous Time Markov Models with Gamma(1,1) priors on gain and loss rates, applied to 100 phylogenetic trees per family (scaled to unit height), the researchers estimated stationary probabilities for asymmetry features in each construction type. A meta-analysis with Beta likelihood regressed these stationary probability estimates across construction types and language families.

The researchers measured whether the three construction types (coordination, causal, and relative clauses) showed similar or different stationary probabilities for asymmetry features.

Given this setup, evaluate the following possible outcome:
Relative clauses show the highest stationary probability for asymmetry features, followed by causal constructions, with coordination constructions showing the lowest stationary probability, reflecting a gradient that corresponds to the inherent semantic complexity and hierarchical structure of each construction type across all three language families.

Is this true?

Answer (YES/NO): NO